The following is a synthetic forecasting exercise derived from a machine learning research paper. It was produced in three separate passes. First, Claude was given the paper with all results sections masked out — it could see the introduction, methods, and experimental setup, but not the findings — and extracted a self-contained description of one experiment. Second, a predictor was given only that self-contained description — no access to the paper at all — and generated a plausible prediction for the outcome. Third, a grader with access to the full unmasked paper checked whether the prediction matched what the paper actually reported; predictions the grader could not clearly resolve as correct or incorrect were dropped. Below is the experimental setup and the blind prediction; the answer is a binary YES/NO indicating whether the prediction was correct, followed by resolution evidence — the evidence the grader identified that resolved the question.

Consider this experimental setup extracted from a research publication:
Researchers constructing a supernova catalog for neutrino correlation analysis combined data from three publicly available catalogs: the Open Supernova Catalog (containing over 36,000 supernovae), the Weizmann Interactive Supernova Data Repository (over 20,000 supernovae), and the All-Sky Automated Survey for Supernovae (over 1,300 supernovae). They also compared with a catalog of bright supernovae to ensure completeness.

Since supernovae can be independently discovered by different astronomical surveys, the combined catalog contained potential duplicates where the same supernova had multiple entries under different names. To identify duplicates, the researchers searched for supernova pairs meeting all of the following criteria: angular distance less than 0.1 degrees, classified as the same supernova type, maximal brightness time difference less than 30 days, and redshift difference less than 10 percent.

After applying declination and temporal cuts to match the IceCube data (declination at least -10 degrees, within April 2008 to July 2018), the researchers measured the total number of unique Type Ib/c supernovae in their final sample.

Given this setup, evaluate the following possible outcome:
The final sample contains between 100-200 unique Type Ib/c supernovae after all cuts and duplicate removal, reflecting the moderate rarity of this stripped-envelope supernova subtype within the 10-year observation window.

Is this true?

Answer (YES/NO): NO